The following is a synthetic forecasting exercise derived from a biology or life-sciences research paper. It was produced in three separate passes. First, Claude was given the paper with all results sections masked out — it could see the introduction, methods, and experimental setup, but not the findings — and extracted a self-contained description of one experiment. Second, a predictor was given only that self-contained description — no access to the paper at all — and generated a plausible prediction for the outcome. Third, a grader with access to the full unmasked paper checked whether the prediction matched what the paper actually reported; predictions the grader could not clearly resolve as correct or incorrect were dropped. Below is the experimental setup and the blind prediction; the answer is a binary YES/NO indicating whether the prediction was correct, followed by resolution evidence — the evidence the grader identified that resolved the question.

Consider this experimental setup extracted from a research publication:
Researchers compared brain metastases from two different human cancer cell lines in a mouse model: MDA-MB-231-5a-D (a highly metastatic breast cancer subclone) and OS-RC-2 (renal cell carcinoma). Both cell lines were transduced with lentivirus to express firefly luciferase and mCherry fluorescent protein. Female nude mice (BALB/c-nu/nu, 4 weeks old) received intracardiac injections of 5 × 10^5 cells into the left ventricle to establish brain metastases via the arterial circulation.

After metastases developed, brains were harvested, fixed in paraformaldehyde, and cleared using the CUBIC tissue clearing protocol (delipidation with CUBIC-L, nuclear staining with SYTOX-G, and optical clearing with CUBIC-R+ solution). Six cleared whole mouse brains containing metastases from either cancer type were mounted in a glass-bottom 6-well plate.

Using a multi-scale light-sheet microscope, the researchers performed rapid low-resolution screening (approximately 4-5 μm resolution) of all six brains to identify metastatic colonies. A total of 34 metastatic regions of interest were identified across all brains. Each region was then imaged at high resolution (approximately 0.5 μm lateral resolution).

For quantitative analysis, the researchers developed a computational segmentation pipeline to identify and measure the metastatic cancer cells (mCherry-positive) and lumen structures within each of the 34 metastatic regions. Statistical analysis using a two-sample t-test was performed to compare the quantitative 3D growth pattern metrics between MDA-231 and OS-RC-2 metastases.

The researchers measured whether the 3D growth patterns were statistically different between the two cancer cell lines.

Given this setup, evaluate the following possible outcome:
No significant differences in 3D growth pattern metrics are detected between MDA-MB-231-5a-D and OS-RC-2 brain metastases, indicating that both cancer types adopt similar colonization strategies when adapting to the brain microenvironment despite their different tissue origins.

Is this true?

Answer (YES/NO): NO